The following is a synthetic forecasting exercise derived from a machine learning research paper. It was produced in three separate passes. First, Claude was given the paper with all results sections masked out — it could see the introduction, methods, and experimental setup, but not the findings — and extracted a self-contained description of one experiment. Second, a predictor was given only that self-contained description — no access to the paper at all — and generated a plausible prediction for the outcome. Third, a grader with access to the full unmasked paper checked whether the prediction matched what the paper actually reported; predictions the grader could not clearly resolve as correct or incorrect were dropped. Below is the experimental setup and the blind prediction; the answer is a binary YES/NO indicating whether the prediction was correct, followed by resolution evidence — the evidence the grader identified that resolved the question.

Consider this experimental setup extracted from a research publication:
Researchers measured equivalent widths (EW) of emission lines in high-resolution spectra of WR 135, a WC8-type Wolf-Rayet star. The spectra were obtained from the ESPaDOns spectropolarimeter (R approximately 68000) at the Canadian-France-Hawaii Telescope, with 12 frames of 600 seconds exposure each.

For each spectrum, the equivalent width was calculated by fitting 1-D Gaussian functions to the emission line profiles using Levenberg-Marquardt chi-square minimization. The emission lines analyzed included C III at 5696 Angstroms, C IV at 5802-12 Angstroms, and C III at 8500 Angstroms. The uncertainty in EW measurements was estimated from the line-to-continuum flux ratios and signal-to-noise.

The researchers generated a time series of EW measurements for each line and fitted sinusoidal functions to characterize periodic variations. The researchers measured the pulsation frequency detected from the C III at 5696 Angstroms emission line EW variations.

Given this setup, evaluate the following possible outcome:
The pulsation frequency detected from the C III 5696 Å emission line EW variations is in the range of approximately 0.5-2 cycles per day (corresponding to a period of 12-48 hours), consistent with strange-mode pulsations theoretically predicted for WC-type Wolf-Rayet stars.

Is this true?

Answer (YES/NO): NO